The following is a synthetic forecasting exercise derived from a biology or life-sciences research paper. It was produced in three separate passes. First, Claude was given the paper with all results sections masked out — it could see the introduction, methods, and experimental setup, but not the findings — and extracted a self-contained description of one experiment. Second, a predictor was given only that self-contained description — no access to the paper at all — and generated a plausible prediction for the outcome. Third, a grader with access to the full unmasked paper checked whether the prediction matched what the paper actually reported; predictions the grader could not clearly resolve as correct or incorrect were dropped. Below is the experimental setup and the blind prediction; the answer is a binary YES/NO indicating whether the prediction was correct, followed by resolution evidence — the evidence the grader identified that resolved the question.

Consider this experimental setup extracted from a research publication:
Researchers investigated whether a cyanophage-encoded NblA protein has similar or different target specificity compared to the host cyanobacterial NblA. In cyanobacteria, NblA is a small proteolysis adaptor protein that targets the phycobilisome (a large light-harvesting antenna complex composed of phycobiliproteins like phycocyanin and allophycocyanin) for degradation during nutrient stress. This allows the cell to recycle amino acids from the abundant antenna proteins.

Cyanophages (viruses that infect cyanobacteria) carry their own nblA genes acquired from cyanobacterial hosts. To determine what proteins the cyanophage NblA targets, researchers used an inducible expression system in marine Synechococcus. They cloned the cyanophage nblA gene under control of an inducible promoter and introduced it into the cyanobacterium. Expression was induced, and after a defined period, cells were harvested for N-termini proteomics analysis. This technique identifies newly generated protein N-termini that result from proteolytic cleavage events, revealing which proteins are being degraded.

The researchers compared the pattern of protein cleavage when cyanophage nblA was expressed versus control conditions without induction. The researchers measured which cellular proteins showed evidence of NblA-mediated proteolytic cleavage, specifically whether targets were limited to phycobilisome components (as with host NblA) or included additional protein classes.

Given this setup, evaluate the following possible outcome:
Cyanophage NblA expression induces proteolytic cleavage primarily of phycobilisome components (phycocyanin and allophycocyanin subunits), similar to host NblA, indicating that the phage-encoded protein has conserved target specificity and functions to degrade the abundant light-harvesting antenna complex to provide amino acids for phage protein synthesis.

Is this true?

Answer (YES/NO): NO